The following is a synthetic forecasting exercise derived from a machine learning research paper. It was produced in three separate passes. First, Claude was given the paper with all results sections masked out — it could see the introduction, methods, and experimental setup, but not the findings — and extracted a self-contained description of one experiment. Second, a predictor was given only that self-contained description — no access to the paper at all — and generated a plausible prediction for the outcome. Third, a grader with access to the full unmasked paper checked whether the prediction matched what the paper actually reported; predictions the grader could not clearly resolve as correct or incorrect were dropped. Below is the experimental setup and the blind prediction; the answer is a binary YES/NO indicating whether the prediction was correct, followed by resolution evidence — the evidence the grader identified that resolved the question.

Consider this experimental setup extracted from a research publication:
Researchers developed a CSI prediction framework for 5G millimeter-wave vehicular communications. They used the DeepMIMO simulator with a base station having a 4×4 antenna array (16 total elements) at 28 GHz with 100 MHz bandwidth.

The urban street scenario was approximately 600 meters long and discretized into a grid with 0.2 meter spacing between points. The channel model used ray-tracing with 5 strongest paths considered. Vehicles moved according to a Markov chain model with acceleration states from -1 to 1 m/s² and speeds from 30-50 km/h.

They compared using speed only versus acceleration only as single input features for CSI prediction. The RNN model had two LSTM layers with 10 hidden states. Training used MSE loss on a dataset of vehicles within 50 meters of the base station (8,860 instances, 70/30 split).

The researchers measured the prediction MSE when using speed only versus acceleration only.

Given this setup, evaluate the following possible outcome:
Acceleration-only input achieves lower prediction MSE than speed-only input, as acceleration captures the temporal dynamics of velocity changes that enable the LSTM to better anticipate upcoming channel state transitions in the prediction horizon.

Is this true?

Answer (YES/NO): YES